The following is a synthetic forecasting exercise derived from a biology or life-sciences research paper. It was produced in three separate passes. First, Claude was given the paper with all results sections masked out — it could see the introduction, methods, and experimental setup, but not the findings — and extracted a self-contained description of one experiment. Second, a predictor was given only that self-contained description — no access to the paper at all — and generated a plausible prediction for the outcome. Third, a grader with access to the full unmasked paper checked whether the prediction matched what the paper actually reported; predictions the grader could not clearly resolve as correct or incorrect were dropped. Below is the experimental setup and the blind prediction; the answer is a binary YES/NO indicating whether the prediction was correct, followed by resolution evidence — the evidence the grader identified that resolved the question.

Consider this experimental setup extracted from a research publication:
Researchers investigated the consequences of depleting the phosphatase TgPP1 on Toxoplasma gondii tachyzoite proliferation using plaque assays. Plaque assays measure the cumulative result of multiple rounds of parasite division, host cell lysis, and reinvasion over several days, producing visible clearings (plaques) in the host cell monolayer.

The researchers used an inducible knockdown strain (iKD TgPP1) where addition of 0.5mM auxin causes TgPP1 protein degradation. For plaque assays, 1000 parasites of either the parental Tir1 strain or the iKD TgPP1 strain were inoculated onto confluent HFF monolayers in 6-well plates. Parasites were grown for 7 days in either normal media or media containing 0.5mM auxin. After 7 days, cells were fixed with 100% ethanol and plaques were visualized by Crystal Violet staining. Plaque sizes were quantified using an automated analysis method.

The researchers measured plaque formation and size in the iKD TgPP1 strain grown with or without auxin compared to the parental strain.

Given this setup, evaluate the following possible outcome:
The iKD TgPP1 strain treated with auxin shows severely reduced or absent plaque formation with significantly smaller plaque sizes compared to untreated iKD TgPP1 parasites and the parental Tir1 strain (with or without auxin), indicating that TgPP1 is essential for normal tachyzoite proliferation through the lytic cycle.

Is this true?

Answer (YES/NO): YES